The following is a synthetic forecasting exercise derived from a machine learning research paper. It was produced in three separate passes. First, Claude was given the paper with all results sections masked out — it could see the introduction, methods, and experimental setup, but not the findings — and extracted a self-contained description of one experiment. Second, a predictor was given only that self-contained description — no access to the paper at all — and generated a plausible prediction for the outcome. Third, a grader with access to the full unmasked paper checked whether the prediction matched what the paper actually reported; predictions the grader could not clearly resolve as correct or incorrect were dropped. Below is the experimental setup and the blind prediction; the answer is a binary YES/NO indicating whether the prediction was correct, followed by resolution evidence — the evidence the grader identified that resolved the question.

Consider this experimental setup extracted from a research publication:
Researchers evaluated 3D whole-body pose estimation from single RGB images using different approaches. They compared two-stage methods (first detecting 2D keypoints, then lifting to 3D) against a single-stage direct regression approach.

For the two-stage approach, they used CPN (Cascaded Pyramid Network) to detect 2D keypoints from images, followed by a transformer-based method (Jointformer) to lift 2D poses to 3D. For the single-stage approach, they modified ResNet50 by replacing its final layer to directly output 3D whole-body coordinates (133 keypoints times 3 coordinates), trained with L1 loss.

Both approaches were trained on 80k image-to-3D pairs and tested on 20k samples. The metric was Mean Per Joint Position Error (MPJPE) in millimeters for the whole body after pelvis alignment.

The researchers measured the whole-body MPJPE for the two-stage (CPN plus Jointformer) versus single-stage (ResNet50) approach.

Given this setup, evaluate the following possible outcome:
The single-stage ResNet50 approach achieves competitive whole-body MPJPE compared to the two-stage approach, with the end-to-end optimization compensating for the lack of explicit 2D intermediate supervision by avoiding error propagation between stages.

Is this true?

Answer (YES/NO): NO